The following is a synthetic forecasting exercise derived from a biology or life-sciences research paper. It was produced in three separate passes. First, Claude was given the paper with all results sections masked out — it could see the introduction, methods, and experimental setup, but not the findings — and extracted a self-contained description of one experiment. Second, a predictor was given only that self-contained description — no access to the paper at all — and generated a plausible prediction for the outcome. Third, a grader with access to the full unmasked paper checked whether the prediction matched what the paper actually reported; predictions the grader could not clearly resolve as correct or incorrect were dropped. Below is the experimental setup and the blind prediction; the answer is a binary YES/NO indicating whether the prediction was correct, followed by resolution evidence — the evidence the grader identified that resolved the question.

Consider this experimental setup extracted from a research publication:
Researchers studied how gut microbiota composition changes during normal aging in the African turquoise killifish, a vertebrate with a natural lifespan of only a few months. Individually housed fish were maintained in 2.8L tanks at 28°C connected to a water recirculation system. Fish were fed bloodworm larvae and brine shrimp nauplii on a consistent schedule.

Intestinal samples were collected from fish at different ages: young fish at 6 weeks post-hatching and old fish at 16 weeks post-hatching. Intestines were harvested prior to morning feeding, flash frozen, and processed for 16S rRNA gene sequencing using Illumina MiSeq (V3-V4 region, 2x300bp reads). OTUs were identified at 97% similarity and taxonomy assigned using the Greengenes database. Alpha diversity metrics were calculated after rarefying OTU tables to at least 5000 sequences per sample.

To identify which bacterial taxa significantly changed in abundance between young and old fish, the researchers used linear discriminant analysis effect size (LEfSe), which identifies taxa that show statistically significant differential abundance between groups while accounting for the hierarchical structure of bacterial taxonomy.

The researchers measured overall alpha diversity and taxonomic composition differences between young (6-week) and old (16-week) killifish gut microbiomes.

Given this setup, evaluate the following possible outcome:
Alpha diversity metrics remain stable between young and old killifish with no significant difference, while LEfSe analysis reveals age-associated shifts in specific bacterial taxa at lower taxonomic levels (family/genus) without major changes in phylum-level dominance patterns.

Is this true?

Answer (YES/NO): NO